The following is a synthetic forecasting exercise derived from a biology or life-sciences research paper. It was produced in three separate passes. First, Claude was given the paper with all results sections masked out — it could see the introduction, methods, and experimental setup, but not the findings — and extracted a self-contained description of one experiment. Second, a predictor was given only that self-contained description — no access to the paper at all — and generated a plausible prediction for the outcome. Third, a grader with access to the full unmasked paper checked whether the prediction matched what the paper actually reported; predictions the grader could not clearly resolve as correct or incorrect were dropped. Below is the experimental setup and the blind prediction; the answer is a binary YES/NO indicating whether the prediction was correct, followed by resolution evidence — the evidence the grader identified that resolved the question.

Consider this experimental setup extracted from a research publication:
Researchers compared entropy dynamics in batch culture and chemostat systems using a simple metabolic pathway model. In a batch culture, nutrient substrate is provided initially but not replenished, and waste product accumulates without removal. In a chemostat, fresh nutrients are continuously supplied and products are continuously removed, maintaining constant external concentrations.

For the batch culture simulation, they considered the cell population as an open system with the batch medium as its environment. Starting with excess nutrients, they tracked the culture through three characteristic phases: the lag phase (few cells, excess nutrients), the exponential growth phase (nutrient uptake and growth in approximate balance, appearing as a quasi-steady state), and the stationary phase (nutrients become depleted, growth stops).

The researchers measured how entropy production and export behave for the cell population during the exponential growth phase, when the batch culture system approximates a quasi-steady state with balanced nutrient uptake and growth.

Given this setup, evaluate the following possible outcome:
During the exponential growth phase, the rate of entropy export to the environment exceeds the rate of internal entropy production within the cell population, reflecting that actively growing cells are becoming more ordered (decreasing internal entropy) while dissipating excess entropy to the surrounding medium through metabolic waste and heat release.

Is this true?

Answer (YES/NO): NO